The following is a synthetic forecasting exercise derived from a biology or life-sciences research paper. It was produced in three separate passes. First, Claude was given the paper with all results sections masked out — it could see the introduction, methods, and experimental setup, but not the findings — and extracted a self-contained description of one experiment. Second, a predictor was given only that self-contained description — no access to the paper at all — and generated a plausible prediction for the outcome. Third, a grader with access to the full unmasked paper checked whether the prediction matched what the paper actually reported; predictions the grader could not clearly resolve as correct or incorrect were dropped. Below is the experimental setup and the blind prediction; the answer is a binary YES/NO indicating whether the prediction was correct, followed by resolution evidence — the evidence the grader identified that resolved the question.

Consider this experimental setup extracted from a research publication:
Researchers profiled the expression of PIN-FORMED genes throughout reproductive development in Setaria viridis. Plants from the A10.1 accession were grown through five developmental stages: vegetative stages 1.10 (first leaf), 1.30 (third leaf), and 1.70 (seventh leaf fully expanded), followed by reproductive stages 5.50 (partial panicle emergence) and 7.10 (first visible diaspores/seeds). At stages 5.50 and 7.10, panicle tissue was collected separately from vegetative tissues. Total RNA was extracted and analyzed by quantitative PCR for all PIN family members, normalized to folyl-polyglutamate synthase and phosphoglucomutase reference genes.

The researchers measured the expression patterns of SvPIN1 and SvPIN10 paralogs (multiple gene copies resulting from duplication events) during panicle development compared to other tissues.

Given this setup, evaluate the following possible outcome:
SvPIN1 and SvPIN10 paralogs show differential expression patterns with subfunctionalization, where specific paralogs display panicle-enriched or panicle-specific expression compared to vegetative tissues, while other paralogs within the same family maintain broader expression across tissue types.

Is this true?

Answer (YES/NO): YES